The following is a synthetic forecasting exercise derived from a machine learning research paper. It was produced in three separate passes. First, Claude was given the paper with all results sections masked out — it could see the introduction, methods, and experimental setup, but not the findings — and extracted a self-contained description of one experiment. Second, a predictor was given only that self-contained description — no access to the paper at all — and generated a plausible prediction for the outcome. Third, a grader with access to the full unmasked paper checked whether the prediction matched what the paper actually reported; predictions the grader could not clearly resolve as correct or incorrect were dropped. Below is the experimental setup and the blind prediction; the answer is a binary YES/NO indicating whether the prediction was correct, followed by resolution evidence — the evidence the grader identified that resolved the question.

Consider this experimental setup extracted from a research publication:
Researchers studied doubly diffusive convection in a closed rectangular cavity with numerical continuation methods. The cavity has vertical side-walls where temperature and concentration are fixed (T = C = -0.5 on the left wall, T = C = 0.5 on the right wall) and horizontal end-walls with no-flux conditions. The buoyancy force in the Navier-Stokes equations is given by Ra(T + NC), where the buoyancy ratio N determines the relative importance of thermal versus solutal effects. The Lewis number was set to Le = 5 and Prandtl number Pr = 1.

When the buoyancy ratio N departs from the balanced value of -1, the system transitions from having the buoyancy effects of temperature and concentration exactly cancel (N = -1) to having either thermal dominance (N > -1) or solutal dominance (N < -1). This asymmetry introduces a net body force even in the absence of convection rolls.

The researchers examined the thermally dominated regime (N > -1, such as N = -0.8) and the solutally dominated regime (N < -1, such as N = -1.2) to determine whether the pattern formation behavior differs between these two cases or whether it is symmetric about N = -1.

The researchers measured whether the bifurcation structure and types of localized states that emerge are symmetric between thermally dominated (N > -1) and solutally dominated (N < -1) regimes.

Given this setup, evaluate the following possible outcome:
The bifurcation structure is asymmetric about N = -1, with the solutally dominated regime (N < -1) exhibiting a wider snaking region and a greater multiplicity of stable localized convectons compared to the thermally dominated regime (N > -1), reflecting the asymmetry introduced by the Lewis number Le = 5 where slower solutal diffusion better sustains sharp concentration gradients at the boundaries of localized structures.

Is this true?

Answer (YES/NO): NO